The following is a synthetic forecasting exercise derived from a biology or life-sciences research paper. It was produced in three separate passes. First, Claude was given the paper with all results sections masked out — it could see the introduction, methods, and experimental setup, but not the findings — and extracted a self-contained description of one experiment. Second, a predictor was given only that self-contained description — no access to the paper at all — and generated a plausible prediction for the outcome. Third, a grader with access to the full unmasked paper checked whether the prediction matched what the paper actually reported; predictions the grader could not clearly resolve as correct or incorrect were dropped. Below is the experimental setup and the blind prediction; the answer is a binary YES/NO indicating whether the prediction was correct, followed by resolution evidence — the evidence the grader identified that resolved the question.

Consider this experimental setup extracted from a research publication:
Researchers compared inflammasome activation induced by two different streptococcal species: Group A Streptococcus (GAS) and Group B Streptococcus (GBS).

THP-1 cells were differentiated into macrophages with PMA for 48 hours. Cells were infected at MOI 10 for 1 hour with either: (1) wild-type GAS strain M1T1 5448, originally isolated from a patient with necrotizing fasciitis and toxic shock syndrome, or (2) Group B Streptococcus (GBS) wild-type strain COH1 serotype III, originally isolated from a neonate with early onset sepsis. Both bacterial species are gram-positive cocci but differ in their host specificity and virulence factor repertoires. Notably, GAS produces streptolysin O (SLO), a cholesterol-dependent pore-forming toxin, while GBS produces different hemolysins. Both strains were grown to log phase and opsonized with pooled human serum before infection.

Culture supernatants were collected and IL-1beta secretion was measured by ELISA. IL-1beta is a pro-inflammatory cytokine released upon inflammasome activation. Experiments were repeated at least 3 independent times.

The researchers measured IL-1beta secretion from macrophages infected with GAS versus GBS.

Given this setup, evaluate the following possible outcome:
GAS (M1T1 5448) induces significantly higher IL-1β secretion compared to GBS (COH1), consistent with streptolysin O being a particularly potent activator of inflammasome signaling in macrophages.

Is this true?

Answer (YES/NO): YES